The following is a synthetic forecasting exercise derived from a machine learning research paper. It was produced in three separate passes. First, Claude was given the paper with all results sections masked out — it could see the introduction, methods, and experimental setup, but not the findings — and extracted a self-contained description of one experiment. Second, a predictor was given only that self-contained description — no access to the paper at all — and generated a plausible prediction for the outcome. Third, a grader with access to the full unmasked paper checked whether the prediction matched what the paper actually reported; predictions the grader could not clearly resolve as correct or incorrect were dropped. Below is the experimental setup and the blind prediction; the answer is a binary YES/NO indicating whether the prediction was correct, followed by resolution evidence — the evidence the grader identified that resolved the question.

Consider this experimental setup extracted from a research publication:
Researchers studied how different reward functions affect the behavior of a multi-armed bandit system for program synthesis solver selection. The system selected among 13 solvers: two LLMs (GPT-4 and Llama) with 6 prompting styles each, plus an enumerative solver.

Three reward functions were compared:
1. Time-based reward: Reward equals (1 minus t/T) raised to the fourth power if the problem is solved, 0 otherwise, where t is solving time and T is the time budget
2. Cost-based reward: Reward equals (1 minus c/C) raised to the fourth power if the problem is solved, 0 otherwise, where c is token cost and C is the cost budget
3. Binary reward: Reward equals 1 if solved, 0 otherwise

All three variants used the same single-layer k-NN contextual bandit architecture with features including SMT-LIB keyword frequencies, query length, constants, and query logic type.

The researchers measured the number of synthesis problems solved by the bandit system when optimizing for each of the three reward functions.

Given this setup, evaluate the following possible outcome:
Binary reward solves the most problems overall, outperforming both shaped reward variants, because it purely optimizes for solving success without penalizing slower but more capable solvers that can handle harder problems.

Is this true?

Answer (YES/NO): NO